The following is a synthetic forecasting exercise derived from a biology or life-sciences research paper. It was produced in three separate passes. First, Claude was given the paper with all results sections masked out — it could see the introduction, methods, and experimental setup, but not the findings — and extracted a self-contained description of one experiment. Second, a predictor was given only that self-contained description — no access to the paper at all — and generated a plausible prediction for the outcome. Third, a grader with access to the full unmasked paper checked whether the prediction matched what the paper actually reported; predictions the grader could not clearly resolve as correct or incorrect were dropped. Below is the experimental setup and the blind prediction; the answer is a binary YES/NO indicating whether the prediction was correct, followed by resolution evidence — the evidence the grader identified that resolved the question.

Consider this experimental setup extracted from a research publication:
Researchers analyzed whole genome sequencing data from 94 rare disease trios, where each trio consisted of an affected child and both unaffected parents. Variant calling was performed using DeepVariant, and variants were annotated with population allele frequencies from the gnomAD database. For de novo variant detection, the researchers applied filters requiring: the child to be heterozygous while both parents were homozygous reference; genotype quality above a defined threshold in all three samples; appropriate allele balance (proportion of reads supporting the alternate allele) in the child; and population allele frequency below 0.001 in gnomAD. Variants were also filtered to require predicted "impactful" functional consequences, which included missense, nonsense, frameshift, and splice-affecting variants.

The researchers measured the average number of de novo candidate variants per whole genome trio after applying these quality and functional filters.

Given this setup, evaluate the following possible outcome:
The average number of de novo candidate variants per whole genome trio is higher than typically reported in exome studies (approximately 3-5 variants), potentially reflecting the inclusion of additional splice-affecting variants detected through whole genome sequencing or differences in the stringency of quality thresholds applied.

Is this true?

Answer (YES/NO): NO